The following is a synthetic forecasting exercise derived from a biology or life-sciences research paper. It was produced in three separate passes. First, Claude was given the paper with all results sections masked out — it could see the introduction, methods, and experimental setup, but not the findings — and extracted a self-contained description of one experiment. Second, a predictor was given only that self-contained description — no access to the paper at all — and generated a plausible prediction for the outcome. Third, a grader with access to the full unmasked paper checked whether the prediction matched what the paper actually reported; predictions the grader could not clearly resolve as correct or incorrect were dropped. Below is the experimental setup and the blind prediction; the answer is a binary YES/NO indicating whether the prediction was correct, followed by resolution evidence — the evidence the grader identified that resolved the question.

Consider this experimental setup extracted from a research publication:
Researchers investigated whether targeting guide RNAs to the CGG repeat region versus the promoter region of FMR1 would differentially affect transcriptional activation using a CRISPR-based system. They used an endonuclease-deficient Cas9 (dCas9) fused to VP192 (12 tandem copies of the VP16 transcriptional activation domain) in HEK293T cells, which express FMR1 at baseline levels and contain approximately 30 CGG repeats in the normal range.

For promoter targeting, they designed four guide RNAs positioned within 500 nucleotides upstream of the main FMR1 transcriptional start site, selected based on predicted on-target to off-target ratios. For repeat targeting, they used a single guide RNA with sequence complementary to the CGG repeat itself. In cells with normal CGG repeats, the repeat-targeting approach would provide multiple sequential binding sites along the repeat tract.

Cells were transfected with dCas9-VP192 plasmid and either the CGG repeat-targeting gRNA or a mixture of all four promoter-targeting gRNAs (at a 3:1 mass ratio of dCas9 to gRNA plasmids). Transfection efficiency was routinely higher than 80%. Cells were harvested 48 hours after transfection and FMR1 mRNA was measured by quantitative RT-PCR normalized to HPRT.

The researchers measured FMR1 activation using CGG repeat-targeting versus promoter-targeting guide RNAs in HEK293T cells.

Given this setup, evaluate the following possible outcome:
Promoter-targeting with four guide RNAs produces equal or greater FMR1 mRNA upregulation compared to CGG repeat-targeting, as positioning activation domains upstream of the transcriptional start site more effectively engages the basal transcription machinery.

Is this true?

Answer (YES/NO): NO